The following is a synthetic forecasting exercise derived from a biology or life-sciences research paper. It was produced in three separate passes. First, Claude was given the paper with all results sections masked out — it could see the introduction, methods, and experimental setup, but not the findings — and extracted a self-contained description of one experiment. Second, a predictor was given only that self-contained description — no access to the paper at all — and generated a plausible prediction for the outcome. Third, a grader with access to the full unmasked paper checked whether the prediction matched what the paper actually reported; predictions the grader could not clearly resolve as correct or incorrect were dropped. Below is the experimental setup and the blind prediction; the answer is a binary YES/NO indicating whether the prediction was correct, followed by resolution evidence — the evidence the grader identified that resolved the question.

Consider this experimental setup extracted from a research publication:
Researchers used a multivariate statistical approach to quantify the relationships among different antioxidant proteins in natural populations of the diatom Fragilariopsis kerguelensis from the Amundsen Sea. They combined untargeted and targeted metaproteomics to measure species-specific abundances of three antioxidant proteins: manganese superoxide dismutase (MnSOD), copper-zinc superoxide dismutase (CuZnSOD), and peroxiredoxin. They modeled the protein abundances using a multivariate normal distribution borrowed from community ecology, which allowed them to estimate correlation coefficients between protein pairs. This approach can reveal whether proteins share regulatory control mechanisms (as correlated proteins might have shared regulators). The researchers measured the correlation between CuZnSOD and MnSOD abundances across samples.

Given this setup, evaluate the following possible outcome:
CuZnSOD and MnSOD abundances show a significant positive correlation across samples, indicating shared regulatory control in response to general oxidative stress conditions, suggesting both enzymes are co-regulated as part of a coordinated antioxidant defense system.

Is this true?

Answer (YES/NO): NO